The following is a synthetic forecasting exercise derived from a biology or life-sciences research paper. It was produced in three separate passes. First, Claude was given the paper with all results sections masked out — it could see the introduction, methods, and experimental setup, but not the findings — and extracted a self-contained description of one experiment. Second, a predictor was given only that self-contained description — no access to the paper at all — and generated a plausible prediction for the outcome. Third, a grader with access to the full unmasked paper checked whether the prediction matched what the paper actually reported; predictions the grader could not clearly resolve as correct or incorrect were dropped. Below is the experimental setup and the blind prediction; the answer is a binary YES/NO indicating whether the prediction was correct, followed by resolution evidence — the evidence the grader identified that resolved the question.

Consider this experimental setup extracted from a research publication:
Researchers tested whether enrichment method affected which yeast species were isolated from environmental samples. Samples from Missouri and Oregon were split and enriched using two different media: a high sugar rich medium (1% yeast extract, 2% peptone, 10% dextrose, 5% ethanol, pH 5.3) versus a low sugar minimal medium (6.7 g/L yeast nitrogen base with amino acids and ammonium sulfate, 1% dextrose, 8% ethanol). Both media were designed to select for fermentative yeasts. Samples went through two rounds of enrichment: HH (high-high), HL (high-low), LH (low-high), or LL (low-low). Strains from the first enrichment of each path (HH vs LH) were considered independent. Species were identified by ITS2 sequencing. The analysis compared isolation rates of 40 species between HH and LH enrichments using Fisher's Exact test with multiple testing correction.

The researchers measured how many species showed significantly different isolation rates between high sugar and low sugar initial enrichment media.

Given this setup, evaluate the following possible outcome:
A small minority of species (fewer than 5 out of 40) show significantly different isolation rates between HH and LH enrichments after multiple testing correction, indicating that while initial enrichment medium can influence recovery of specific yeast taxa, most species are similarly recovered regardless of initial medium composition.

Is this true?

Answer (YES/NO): YES